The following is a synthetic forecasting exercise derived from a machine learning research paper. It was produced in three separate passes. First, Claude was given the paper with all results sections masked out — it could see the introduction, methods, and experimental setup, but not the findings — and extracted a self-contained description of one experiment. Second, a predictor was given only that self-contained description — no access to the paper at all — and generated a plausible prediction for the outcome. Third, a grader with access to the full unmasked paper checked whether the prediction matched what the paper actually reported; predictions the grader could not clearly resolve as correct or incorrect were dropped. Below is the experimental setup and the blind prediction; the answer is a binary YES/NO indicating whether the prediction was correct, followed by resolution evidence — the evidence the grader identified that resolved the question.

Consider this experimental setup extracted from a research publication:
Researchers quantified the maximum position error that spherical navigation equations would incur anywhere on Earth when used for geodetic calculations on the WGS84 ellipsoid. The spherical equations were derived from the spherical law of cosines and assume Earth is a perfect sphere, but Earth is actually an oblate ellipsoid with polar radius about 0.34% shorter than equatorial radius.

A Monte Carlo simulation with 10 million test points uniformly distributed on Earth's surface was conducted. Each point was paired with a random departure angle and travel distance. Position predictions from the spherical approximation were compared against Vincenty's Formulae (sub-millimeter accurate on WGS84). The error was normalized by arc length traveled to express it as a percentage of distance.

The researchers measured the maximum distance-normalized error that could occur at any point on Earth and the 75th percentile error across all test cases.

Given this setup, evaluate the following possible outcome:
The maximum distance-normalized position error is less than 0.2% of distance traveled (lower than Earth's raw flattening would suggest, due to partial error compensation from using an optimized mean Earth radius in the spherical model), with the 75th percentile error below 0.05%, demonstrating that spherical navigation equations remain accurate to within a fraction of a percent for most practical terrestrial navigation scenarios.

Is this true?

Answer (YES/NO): NO